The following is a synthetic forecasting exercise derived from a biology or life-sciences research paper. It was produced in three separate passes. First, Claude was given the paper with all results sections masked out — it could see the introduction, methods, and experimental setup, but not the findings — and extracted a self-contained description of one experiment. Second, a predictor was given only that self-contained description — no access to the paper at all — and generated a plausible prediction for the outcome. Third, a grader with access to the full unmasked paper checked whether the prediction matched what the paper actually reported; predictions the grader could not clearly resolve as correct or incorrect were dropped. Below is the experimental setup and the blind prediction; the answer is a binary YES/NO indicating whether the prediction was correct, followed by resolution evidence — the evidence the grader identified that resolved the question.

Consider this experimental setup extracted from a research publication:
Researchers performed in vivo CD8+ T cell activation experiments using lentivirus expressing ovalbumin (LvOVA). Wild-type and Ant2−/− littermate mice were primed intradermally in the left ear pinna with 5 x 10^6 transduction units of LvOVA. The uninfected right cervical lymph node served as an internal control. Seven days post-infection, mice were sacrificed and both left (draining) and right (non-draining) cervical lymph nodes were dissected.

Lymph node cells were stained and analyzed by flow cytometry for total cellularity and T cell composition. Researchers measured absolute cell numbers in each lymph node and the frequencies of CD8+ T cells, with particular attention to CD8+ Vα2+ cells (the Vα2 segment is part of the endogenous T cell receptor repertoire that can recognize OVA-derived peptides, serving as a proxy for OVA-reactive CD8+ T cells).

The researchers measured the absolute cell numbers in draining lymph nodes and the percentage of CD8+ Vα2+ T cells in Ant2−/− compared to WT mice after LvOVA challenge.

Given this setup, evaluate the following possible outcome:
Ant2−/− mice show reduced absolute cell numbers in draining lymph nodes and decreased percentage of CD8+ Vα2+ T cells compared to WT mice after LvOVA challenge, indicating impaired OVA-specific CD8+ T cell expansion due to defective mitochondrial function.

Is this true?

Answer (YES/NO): NO